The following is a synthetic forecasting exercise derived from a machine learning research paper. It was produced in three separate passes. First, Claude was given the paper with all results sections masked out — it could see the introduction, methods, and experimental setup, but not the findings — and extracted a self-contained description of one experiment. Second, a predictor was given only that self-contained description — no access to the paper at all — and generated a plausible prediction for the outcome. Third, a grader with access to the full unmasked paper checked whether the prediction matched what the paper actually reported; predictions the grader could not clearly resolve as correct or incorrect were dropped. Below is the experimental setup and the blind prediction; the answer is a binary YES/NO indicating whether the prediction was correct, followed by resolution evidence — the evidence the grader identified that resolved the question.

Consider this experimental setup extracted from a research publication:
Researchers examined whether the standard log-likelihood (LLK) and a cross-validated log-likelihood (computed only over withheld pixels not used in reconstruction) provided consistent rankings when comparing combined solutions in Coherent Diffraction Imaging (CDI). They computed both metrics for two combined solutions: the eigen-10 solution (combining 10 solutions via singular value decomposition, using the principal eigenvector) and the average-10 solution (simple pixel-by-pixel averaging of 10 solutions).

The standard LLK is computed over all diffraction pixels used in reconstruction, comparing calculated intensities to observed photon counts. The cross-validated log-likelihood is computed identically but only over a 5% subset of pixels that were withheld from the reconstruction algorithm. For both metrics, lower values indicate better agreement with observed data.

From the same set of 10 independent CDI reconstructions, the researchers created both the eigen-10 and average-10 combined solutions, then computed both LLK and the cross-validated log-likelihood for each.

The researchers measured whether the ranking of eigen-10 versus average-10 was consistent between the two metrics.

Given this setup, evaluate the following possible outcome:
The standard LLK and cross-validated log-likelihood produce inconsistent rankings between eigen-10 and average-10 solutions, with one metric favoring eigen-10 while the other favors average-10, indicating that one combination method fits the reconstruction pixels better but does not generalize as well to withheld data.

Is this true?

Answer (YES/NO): NO